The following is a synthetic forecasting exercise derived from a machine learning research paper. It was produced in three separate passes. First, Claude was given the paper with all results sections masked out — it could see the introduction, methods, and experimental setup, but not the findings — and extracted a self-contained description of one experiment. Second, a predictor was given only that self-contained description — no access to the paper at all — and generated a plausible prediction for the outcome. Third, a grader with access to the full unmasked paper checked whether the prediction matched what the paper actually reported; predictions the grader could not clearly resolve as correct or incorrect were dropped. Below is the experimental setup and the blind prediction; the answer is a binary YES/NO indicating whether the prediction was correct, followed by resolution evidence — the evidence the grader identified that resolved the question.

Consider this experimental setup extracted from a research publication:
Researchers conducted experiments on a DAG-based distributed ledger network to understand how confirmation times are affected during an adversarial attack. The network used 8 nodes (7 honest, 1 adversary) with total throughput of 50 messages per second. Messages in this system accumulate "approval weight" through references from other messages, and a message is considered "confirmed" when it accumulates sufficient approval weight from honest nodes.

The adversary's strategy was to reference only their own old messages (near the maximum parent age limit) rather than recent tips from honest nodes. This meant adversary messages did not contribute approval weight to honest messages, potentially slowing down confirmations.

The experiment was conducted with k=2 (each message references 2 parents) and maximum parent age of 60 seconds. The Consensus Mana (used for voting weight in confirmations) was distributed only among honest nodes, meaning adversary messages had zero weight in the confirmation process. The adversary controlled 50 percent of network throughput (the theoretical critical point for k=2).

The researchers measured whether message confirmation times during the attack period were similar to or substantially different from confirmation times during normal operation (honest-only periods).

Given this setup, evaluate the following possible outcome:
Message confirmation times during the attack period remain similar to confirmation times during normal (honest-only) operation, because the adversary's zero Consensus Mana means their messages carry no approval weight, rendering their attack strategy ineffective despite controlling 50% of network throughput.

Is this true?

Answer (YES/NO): NO